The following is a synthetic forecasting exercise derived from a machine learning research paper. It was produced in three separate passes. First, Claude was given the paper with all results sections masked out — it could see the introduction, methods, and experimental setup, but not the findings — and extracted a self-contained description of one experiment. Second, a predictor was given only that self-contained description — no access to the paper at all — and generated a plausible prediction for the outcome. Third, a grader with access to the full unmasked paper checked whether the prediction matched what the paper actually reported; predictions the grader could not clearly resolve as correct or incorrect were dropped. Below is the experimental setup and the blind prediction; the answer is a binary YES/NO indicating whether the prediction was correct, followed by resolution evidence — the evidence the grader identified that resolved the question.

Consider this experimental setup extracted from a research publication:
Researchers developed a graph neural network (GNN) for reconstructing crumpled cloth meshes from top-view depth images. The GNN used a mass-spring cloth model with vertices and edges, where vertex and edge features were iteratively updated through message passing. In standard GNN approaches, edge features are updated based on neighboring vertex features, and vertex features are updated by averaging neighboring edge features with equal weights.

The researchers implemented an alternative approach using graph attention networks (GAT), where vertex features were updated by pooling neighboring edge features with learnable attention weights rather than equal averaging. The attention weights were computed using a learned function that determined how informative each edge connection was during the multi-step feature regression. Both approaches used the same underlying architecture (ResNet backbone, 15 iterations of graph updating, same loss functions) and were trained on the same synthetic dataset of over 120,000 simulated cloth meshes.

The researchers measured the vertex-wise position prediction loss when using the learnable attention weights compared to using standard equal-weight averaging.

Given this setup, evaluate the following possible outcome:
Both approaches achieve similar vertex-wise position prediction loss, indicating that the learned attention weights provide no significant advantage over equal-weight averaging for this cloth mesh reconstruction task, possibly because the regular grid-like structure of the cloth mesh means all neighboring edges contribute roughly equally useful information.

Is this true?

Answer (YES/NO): NO